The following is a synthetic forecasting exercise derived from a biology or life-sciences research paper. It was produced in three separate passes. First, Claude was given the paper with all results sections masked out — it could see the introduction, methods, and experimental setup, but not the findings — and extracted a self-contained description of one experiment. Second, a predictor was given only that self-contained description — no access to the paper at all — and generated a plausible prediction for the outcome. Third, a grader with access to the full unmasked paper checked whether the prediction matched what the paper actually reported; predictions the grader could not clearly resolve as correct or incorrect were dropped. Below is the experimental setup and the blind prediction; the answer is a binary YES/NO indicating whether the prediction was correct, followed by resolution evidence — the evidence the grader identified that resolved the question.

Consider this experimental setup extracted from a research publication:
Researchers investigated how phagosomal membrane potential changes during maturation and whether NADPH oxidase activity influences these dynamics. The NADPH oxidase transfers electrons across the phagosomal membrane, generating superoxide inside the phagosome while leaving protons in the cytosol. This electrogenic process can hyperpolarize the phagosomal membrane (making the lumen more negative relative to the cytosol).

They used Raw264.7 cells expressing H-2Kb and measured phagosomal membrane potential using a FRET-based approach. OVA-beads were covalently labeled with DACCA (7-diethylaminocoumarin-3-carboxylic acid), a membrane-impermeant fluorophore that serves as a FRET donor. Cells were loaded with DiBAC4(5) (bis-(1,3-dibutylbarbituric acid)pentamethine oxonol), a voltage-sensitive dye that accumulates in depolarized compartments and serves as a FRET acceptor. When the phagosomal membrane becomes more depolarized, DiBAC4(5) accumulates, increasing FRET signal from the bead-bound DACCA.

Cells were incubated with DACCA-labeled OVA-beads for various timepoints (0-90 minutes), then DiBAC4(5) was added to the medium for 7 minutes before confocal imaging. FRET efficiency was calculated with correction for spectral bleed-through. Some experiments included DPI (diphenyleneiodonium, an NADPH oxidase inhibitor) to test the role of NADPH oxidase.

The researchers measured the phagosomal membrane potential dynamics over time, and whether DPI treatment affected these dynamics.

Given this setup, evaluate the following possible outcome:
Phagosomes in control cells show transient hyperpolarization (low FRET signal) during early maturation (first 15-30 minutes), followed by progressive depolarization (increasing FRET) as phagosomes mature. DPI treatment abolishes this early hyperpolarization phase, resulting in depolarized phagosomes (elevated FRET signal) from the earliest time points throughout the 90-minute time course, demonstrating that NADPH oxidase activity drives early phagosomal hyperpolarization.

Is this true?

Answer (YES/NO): NO